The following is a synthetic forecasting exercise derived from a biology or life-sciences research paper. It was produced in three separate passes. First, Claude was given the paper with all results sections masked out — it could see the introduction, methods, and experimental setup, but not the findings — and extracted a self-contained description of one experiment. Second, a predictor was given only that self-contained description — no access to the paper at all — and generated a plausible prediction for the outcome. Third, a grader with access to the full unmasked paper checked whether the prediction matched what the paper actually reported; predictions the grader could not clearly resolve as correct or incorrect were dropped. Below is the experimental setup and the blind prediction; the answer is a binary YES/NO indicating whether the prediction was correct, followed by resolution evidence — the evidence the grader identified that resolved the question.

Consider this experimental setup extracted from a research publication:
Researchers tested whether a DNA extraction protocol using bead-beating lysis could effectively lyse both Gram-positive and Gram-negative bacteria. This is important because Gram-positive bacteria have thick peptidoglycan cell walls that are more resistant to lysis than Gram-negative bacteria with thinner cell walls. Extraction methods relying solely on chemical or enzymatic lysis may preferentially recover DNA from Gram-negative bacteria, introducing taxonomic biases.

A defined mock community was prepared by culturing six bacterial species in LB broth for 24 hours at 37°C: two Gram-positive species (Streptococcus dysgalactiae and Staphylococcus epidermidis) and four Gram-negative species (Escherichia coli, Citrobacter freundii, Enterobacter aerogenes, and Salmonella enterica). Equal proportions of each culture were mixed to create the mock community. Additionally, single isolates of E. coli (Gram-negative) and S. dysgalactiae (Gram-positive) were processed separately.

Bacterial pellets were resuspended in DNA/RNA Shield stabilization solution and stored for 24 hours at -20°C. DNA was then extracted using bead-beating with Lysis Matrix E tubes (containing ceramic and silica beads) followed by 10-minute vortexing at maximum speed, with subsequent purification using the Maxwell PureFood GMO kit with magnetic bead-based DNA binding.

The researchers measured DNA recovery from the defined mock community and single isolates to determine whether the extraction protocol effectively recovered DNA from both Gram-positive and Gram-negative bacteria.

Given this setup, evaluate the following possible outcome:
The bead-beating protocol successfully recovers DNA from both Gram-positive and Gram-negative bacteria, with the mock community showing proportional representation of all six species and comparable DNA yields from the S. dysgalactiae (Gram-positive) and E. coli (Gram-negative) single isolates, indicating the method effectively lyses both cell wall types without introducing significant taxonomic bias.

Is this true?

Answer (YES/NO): NO